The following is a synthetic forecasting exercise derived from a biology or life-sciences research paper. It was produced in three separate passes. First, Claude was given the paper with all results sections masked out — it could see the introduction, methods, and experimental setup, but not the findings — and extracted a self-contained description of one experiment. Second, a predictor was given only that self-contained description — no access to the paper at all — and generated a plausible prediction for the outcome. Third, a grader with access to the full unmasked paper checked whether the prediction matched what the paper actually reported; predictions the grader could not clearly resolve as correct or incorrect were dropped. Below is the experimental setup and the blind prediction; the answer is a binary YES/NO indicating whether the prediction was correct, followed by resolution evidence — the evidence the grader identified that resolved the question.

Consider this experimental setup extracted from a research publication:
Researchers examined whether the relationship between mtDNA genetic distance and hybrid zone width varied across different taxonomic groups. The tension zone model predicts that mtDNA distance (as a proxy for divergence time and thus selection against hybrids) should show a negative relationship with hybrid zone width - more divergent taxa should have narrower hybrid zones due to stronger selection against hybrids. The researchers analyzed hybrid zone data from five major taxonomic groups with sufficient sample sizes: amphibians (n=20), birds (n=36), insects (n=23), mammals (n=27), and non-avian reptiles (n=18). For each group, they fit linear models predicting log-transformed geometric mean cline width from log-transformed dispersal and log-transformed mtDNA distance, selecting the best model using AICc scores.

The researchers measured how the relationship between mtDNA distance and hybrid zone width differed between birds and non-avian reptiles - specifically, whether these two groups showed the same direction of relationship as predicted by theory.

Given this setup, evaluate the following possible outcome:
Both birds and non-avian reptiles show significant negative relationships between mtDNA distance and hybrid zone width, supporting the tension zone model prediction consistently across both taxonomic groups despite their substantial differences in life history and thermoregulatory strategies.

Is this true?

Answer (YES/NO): NO